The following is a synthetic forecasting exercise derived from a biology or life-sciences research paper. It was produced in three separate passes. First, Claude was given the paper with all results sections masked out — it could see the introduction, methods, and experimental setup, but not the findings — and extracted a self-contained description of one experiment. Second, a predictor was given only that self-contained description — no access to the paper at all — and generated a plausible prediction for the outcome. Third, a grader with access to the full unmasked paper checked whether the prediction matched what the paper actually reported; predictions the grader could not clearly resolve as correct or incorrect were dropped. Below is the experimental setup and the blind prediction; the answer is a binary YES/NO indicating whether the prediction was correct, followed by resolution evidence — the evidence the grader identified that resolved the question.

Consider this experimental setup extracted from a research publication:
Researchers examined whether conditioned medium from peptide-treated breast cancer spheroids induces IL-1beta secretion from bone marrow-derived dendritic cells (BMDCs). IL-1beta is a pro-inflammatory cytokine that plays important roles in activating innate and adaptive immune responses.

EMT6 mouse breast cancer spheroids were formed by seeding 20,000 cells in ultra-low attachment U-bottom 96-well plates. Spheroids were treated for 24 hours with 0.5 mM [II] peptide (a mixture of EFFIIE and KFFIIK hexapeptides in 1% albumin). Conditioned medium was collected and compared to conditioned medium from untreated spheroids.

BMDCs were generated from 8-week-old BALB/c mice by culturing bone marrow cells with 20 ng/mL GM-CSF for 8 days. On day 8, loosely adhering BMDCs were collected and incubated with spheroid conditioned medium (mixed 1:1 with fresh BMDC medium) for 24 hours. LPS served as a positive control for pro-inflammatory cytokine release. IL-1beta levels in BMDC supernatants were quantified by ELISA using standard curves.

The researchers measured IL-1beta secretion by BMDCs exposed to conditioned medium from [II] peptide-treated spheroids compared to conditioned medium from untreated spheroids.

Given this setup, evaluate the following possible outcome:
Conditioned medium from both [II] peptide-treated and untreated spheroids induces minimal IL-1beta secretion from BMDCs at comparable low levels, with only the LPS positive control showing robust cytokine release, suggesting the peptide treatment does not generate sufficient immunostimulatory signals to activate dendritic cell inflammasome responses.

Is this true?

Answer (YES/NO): NO